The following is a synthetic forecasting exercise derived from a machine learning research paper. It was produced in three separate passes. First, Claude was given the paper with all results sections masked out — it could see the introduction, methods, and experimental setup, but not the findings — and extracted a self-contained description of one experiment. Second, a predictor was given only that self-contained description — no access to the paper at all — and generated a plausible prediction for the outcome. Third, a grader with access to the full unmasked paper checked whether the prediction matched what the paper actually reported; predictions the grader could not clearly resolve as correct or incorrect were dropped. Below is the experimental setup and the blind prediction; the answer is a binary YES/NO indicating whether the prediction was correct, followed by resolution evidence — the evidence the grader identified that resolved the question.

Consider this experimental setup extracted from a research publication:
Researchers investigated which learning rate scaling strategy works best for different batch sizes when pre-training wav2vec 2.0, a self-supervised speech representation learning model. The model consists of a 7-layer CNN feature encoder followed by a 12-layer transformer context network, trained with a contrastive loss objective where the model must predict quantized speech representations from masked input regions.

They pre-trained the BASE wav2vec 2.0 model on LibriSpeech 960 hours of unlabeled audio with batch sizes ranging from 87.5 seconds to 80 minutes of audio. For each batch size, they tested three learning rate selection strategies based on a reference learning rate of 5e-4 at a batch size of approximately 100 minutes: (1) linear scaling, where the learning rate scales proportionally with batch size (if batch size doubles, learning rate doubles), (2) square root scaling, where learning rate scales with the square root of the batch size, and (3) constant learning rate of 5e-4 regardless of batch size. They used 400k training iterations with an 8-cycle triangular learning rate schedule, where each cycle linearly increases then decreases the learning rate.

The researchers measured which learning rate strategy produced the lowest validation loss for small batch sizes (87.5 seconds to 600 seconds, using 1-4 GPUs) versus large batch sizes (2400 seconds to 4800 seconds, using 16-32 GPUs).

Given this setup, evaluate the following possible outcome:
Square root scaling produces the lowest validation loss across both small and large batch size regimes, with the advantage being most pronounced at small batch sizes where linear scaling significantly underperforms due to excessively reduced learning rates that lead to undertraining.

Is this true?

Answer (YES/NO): NO